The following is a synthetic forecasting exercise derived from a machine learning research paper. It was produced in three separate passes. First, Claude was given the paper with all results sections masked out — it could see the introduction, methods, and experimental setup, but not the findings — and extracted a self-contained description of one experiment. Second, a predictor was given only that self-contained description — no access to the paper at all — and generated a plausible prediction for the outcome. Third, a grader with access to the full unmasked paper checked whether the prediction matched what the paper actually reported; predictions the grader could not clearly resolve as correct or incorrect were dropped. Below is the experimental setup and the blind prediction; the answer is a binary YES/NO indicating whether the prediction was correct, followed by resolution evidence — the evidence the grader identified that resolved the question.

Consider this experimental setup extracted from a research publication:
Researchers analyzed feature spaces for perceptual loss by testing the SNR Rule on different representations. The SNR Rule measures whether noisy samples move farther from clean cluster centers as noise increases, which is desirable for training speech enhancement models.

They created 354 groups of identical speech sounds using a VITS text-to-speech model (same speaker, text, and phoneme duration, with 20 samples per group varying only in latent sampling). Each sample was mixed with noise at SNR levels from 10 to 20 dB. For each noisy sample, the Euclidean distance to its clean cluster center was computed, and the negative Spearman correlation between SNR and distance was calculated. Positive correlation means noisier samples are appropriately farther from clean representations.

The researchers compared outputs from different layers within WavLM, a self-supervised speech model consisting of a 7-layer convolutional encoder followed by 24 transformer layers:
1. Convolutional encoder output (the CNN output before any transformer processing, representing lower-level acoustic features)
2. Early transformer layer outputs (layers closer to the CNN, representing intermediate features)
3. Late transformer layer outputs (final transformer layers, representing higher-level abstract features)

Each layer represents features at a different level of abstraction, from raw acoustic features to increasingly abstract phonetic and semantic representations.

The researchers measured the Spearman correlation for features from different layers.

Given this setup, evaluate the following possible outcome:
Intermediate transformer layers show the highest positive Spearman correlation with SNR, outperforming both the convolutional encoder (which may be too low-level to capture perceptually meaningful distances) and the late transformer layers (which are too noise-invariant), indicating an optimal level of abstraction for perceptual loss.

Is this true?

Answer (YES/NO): NO